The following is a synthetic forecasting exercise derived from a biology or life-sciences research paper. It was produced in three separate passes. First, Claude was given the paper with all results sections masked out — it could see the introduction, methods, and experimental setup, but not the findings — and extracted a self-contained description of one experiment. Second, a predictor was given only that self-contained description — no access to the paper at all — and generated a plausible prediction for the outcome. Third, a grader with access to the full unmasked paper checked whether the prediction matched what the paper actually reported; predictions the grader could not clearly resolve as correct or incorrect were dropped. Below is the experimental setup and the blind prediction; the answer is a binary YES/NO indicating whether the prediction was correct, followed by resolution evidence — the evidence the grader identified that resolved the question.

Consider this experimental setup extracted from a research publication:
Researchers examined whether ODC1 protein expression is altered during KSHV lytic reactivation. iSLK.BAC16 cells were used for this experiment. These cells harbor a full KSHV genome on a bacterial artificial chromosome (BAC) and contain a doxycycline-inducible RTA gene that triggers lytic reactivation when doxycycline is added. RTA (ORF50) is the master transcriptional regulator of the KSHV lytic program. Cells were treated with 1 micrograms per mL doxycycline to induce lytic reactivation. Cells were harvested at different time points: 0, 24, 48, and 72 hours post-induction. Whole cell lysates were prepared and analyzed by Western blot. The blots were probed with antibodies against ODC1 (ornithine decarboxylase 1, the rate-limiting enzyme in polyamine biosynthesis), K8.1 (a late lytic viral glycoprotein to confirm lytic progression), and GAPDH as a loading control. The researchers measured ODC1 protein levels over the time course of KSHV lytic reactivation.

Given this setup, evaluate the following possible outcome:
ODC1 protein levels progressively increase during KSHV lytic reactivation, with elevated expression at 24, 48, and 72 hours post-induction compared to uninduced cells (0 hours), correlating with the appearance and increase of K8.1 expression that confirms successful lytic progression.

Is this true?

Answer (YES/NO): NO